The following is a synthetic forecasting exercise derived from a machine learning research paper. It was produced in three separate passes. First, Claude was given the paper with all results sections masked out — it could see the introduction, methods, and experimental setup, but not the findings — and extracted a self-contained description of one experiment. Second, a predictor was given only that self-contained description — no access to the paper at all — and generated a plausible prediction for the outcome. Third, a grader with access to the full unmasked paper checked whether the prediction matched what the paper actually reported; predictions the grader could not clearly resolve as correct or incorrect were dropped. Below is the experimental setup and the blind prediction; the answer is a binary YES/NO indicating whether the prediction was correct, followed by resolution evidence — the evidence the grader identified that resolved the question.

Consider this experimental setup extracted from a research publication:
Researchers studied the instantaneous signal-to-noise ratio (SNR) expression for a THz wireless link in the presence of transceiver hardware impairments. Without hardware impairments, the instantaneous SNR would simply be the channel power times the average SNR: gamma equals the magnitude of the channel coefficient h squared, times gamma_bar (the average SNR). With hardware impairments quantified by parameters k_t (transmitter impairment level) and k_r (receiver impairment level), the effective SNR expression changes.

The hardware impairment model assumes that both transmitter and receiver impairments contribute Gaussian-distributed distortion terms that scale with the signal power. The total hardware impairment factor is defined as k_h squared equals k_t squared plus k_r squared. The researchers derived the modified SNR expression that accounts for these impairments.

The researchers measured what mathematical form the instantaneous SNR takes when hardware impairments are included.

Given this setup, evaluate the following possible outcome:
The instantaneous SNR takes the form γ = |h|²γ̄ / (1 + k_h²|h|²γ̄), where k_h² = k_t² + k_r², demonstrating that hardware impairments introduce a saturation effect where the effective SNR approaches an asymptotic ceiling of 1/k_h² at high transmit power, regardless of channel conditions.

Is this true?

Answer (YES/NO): YES